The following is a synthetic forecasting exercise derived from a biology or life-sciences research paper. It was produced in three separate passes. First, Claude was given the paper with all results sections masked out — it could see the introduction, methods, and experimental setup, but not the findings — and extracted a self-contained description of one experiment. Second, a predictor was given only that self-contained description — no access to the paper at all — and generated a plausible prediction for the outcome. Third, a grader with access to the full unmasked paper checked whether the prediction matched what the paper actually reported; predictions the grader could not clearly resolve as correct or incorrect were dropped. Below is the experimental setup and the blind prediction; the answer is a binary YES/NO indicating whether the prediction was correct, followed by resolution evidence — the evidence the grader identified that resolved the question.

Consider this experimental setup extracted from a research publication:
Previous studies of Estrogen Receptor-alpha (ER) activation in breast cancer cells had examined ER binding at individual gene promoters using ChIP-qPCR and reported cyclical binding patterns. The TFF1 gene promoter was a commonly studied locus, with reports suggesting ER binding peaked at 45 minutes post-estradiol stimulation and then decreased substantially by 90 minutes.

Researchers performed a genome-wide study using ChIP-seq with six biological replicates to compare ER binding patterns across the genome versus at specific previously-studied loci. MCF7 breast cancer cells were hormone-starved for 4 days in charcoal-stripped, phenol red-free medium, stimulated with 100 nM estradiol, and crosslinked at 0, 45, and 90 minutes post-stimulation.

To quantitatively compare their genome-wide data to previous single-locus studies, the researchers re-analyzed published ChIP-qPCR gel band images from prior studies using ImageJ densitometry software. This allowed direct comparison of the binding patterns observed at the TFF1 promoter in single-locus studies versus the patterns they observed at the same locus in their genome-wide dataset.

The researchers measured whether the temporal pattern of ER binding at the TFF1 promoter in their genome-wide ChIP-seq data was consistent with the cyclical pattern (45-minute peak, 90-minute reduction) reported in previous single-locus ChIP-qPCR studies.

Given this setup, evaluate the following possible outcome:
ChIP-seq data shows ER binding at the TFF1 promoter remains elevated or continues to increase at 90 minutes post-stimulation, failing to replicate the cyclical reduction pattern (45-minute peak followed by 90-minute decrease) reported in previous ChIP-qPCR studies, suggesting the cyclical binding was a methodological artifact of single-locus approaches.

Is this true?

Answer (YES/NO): YES